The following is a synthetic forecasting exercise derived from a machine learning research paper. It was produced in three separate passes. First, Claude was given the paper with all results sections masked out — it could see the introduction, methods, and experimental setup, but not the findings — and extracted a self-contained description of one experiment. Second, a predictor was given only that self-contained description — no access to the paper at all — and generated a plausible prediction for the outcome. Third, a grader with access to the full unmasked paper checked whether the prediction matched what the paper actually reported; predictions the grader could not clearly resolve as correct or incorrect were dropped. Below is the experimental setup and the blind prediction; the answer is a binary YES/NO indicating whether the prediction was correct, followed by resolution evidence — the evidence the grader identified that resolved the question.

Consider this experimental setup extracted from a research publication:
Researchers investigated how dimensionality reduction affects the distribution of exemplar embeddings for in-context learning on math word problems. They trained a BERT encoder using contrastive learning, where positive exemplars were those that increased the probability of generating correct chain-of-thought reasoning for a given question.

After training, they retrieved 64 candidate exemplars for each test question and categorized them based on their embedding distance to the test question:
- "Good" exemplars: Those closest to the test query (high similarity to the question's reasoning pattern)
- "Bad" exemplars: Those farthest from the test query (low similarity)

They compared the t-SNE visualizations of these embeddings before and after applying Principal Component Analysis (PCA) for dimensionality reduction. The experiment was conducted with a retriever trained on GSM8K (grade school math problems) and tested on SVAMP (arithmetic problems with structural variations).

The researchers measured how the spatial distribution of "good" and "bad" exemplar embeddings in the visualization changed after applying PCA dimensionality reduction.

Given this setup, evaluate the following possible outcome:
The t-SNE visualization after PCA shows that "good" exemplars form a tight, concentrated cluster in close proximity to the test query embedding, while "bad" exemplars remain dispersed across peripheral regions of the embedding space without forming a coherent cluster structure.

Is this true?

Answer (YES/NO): NO